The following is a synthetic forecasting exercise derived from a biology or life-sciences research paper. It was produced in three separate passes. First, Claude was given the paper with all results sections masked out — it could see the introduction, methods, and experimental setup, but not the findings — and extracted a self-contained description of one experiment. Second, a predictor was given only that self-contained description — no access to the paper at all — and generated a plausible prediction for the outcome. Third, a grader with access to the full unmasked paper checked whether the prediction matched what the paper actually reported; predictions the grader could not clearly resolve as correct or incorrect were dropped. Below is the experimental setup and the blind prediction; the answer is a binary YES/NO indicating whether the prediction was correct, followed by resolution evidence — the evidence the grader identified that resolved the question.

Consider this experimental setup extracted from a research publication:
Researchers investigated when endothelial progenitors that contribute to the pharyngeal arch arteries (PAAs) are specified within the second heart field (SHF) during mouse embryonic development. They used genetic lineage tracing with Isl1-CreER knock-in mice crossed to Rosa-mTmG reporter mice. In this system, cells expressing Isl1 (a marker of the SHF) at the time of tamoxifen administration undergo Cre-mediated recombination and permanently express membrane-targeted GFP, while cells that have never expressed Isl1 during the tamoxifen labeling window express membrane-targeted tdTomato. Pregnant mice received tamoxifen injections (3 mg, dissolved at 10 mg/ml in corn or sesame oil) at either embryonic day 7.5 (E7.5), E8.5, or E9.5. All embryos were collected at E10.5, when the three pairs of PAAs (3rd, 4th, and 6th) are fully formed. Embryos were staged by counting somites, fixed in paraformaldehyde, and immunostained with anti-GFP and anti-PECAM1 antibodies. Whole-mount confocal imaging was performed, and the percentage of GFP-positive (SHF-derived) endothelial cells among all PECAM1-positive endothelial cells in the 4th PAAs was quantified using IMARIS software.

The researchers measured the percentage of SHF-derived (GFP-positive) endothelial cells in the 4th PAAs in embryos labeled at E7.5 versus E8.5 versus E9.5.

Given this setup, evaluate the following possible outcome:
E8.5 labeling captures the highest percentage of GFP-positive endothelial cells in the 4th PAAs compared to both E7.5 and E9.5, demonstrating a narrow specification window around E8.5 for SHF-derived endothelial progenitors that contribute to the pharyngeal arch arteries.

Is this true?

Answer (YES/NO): NO